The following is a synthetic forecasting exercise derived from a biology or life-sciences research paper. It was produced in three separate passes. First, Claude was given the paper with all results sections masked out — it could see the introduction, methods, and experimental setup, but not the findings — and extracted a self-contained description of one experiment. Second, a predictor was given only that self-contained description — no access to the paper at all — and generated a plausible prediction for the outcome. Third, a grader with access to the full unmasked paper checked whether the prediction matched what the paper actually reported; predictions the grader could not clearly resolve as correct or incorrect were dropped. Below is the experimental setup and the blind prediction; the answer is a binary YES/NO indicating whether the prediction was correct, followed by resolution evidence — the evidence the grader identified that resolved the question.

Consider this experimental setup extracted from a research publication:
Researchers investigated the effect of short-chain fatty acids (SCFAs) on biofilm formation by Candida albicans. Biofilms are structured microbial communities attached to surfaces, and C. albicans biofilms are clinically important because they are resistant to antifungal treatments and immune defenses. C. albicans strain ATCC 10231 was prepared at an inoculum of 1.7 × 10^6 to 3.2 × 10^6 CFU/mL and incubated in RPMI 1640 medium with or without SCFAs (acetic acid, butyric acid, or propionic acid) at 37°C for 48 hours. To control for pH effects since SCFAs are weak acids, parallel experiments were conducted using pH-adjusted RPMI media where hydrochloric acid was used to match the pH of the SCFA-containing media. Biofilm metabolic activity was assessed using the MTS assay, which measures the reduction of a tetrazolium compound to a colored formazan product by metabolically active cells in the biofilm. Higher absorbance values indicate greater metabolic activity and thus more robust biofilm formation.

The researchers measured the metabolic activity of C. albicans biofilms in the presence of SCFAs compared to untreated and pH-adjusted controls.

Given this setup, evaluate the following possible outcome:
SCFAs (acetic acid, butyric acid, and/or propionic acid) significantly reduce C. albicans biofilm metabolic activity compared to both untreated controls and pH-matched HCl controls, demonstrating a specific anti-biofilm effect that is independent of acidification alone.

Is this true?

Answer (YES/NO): YES